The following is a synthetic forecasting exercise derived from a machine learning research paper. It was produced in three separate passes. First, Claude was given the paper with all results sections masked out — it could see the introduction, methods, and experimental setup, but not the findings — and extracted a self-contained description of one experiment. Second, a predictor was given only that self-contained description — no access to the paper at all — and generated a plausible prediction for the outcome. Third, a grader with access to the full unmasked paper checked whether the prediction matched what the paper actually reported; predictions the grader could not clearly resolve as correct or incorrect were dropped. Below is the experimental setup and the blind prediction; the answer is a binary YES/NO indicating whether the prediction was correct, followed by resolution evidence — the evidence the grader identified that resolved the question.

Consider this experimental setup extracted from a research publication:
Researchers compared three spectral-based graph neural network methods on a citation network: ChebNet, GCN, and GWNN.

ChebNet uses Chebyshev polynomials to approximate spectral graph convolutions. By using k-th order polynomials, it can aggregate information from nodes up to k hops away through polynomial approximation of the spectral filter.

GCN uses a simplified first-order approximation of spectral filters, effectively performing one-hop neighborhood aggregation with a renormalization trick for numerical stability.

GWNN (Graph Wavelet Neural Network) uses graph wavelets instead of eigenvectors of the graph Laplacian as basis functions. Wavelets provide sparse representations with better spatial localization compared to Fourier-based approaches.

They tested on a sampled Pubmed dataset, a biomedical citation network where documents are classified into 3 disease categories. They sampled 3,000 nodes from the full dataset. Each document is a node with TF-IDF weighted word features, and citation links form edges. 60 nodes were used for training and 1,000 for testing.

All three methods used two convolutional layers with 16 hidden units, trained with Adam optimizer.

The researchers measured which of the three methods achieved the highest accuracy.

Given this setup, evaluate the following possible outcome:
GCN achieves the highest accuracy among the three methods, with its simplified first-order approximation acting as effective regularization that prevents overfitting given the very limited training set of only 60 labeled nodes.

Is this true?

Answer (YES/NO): YES